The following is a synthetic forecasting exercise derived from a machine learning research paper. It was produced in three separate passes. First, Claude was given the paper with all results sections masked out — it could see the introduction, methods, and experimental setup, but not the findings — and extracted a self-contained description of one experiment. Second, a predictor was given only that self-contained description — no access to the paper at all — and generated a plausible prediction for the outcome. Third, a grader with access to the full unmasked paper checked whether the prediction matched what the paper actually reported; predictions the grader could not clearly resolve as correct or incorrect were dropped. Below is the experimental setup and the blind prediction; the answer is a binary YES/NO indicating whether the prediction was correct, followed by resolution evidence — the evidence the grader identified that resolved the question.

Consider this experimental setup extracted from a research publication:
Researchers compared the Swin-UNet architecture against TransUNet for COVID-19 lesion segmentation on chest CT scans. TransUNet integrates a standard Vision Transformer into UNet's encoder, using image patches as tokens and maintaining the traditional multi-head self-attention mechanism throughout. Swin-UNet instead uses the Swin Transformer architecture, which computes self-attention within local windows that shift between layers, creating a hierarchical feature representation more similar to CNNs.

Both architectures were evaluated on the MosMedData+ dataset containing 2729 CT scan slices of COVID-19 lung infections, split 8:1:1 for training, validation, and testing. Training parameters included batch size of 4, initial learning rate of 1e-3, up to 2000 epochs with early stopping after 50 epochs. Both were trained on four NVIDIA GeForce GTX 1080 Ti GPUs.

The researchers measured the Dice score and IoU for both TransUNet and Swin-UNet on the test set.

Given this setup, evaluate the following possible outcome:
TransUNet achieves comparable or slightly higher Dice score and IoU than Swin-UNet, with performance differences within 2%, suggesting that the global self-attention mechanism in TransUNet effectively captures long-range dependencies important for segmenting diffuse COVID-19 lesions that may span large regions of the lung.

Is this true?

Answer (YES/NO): NO